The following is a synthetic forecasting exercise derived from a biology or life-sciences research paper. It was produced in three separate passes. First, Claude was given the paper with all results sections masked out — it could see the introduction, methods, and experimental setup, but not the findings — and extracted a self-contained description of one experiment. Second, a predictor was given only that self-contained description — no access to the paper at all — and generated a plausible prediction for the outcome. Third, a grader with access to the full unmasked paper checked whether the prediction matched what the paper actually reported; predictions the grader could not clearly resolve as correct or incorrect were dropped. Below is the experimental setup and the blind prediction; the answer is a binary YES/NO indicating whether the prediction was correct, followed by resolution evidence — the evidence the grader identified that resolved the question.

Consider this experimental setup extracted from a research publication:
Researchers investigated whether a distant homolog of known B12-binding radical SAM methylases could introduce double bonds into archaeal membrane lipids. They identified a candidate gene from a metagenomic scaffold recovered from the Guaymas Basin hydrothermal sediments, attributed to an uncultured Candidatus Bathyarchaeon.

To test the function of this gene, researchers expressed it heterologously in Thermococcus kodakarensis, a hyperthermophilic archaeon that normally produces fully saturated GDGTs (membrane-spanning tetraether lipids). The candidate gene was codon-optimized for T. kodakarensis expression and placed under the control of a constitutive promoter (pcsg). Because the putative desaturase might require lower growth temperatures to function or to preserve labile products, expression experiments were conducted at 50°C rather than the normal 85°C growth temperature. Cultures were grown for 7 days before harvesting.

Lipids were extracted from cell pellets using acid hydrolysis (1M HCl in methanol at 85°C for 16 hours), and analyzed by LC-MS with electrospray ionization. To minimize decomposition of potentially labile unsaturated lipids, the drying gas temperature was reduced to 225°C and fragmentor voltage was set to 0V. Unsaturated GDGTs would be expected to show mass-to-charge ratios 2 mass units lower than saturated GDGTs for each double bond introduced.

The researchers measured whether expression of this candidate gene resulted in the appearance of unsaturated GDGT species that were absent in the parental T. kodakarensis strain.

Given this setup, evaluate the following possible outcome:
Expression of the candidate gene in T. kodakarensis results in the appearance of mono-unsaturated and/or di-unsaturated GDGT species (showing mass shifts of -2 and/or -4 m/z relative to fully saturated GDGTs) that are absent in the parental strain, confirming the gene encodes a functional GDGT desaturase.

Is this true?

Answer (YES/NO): YES